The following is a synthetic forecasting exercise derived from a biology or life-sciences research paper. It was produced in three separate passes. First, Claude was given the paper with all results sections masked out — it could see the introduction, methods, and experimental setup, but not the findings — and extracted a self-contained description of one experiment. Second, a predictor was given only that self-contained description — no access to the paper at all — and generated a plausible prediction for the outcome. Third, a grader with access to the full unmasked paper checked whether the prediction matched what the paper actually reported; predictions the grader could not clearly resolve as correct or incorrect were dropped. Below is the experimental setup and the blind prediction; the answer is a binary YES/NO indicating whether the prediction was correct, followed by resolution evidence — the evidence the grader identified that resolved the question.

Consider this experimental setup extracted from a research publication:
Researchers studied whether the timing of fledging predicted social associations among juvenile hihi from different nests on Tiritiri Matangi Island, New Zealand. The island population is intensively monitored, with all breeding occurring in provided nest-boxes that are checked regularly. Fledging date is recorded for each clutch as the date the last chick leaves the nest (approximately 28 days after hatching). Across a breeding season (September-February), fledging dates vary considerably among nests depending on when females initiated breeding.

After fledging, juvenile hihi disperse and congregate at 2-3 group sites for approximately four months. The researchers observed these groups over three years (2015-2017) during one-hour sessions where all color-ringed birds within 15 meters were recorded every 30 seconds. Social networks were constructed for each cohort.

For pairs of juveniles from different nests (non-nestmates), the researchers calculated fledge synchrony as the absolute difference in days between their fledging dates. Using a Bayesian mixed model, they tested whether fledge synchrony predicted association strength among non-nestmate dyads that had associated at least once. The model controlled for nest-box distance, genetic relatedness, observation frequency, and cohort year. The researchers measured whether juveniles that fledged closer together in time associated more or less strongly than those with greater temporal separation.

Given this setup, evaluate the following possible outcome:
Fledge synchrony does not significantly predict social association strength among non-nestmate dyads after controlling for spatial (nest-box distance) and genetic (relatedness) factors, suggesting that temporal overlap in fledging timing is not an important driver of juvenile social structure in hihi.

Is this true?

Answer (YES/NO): YES